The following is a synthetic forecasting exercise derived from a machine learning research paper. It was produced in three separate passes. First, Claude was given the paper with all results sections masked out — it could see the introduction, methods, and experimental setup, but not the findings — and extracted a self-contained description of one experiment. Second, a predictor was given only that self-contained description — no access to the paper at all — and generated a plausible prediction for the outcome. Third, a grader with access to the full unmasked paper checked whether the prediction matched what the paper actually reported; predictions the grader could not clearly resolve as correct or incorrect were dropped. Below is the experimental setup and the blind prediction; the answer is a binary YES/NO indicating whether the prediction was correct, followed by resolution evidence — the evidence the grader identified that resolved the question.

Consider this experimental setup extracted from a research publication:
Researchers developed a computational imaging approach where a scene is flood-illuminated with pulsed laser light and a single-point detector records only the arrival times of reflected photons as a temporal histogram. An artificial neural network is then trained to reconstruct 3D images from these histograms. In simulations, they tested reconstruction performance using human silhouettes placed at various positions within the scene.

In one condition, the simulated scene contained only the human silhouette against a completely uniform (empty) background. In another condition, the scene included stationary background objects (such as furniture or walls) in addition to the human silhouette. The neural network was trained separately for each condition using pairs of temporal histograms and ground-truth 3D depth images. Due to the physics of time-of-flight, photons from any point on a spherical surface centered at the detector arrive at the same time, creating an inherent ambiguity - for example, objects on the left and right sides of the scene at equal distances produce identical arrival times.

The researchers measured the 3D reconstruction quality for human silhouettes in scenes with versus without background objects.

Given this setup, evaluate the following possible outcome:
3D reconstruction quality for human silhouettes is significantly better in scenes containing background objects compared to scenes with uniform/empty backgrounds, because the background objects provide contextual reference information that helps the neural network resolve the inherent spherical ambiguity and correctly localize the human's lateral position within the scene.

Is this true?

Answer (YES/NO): YES